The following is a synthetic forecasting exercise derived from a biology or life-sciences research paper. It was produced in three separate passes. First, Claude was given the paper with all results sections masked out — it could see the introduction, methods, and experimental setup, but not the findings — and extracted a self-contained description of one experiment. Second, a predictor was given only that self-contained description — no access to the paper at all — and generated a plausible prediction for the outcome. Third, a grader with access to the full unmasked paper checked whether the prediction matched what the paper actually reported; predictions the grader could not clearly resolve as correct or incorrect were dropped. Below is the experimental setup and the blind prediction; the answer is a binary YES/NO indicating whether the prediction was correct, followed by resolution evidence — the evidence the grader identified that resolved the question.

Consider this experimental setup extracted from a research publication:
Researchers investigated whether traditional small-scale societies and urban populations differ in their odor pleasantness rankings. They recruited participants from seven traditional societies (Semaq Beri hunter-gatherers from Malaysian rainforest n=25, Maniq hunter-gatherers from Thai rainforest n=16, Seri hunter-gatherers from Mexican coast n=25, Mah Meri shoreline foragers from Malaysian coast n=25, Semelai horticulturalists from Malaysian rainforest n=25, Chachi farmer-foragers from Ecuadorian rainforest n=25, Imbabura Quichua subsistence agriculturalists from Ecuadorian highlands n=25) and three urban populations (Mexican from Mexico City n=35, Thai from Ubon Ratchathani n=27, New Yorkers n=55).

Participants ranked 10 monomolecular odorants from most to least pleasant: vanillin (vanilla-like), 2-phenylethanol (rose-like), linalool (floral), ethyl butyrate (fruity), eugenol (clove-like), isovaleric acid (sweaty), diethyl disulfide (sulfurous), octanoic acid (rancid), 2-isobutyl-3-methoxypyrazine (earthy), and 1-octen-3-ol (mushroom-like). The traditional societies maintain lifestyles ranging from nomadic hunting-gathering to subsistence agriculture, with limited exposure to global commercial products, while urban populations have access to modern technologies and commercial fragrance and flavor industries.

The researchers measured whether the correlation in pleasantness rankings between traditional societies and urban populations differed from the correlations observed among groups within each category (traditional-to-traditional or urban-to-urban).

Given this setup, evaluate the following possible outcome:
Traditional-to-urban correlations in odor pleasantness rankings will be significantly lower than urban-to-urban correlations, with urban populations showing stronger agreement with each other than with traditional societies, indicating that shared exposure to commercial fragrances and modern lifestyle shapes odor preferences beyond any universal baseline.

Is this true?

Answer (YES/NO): NO